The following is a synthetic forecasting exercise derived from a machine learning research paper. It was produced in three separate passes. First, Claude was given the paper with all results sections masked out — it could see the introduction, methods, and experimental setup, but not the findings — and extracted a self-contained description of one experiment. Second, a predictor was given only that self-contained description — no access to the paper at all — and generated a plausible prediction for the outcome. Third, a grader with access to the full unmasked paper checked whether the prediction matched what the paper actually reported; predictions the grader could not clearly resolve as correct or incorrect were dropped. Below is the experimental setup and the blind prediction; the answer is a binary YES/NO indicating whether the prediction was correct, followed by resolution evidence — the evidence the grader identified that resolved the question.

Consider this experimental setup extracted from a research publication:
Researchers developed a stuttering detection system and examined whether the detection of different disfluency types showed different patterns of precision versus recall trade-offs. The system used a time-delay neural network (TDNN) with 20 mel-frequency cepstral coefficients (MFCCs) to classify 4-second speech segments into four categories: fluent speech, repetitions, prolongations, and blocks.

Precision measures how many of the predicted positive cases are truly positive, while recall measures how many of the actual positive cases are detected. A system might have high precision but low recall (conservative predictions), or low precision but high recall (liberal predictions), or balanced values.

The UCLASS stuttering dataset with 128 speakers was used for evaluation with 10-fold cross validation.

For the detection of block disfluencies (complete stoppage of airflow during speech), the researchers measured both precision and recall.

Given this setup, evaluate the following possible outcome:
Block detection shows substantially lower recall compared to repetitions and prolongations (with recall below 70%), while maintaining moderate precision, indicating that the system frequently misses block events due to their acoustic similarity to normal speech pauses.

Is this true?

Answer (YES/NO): NO